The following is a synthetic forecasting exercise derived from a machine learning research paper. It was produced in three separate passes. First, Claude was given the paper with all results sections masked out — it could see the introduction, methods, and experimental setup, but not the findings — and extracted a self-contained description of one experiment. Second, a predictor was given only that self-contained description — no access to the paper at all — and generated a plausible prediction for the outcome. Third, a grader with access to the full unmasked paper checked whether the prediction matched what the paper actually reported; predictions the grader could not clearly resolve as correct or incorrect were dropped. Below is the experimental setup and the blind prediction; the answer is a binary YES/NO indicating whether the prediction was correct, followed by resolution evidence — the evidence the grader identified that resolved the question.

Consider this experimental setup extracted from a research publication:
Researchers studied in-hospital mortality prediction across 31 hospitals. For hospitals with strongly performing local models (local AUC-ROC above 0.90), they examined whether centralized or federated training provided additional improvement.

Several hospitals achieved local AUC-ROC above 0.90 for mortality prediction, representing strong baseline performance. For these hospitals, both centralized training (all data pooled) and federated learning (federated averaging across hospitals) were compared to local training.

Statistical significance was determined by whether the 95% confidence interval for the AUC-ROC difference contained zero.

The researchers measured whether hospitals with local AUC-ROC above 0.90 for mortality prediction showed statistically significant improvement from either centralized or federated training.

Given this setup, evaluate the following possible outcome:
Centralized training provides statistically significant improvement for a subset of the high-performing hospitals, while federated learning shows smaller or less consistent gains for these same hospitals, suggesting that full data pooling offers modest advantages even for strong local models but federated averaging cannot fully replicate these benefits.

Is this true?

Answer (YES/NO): NO